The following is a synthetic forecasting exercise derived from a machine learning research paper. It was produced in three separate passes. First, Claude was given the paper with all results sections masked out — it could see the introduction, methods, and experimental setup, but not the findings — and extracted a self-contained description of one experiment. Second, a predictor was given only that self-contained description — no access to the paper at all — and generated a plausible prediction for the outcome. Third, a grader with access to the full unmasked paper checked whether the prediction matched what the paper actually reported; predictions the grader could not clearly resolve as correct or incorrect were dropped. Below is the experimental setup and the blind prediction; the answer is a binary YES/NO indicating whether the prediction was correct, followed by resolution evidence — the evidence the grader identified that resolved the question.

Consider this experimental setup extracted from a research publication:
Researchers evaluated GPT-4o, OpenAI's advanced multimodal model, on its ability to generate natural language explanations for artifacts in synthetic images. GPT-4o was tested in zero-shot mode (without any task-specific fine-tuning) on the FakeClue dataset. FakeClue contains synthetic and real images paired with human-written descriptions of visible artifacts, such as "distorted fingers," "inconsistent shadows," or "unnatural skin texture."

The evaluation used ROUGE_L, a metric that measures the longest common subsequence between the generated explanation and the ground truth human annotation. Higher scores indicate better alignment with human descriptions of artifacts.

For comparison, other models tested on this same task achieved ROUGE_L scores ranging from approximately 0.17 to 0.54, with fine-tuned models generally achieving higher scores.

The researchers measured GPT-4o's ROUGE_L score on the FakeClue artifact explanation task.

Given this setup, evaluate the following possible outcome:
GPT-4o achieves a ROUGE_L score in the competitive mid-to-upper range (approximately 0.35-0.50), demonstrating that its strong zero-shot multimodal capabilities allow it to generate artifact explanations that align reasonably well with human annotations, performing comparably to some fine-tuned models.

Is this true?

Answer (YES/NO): NO